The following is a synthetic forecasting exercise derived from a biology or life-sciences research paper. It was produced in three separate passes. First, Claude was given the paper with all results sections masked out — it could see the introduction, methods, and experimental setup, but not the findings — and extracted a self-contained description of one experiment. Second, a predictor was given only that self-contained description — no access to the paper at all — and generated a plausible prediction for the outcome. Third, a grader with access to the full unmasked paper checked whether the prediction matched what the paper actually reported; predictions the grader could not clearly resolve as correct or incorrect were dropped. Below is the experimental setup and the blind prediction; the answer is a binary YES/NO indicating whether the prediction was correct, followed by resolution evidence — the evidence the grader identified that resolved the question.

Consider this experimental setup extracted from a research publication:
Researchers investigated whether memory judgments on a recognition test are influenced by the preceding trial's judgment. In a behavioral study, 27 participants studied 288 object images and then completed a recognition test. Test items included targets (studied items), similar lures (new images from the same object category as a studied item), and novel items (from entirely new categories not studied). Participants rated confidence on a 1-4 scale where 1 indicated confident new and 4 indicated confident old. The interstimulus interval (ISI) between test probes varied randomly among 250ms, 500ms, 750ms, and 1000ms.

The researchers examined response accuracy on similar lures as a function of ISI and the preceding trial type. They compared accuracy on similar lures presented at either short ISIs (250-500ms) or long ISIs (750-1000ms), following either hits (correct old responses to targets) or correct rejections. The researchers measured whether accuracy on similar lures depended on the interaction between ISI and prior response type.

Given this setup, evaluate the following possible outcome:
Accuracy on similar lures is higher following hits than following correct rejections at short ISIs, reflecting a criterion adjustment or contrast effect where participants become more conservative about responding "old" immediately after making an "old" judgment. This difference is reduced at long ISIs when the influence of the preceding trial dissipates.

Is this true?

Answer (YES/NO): NO